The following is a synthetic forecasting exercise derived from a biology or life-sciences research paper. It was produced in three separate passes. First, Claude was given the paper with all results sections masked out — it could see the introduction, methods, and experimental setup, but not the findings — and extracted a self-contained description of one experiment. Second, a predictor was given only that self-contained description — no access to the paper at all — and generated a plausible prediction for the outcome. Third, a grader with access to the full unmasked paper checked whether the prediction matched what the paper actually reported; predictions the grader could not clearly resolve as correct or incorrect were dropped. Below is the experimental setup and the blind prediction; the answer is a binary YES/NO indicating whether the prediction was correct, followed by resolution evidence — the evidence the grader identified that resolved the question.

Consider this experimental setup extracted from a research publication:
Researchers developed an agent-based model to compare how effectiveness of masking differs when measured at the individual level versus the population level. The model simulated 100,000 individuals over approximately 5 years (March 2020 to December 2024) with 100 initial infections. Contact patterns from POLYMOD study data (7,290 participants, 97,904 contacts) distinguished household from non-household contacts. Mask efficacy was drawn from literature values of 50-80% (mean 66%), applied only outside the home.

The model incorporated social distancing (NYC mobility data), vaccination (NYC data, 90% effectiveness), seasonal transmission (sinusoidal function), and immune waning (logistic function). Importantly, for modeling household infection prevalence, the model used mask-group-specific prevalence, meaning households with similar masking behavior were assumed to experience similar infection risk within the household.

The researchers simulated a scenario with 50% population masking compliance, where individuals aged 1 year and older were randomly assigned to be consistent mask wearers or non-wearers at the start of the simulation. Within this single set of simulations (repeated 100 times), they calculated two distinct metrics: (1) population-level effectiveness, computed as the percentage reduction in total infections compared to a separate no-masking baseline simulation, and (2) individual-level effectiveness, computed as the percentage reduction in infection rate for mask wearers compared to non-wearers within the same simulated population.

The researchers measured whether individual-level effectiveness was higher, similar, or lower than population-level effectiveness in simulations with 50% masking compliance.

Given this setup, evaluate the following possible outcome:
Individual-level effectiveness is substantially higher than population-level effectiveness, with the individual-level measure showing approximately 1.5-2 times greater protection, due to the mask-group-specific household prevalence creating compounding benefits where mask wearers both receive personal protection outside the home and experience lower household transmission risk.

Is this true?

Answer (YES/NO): YES